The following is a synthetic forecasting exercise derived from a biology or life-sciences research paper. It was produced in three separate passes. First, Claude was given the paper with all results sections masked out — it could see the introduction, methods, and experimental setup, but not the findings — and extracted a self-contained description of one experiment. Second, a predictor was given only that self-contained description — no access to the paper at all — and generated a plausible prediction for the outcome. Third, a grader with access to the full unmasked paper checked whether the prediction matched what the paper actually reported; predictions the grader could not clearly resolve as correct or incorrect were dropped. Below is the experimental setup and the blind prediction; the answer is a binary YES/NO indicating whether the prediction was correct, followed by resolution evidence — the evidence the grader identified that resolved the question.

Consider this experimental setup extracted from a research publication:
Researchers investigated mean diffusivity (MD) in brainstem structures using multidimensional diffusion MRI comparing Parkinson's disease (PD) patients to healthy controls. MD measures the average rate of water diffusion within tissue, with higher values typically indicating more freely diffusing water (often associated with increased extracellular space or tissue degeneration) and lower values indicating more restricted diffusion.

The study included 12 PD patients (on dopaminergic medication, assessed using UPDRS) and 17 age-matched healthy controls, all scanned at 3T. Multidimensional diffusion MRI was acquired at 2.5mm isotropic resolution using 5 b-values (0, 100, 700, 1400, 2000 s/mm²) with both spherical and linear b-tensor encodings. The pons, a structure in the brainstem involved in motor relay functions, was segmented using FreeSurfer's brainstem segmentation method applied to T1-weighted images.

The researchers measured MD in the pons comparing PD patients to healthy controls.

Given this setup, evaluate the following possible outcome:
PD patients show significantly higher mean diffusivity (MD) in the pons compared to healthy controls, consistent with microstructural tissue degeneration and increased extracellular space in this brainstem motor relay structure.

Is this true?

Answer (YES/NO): NO